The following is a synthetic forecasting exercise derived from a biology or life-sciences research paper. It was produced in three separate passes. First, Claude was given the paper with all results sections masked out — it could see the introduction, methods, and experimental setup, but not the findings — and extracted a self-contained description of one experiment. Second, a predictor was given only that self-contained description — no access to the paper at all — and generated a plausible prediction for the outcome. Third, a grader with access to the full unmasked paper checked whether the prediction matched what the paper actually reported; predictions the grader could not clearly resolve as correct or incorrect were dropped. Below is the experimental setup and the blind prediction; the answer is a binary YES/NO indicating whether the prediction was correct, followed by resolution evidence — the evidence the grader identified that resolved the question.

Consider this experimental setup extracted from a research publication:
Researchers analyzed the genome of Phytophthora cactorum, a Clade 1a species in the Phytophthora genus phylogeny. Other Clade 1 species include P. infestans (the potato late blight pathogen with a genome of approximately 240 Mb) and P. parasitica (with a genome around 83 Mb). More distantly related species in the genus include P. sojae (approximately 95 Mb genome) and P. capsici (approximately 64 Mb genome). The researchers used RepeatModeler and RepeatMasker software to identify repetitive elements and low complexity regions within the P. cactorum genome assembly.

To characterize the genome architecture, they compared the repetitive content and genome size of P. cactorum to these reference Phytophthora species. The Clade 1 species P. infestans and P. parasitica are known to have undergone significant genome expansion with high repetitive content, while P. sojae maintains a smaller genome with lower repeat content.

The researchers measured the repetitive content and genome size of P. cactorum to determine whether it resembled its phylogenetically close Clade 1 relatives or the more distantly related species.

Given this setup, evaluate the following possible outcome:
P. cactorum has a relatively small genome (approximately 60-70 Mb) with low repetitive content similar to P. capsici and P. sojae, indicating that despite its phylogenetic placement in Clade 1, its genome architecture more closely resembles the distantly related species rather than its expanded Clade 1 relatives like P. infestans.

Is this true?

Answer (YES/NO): YES